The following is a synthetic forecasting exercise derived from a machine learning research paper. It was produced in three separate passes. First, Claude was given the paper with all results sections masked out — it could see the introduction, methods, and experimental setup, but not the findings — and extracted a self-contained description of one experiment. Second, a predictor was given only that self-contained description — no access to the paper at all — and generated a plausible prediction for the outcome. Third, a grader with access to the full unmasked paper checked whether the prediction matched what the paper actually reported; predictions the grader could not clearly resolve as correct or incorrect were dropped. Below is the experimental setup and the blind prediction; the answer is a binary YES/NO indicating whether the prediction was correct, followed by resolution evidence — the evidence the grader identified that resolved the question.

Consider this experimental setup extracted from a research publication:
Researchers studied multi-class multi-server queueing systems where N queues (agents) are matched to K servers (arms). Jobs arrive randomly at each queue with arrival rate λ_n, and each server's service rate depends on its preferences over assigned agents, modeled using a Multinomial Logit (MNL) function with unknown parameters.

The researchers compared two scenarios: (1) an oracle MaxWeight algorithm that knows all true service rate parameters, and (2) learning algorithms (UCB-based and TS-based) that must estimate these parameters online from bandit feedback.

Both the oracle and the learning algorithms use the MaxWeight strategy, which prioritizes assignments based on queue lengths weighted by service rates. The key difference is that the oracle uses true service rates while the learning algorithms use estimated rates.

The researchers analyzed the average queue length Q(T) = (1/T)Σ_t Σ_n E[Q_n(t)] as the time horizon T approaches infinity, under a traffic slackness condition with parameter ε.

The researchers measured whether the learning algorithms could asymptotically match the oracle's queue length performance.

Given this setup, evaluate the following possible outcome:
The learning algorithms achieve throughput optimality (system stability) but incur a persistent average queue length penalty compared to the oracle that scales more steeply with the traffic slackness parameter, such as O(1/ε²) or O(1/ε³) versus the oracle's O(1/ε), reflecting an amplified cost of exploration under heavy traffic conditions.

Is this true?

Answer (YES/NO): NO